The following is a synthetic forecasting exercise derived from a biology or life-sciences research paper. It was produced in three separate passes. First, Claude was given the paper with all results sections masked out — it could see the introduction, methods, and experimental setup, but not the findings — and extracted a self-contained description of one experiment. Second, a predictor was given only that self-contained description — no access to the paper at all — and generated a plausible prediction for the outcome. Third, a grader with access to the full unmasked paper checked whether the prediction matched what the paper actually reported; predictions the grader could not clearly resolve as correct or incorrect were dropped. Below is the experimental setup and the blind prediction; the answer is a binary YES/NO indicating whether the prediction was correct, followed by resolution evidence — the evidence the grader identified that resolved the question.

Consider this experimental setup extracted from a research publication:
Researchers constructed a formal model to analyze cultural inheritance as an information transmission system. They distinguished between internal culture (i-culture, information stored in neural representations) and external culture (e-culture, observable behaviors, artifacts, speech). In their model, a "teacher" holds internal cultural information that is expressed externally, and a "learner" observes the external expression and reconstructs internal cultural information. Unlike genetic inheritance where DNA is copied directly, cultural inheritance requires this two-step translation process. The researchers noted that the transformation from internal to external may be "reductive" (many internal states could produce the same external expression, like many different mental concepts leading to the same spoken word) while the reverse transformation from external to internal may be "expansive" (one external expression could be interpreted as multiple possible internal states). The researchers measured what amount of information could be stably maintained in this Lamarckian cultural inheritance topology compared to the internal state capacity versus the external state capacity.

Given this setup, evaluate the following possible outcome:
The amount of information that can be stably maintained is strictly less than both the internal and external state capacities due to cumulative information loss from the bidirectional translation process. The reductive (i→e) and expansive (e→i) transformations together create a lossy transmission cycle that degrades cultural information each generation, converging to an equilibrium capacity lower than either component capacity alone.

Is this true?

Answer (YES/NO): NO